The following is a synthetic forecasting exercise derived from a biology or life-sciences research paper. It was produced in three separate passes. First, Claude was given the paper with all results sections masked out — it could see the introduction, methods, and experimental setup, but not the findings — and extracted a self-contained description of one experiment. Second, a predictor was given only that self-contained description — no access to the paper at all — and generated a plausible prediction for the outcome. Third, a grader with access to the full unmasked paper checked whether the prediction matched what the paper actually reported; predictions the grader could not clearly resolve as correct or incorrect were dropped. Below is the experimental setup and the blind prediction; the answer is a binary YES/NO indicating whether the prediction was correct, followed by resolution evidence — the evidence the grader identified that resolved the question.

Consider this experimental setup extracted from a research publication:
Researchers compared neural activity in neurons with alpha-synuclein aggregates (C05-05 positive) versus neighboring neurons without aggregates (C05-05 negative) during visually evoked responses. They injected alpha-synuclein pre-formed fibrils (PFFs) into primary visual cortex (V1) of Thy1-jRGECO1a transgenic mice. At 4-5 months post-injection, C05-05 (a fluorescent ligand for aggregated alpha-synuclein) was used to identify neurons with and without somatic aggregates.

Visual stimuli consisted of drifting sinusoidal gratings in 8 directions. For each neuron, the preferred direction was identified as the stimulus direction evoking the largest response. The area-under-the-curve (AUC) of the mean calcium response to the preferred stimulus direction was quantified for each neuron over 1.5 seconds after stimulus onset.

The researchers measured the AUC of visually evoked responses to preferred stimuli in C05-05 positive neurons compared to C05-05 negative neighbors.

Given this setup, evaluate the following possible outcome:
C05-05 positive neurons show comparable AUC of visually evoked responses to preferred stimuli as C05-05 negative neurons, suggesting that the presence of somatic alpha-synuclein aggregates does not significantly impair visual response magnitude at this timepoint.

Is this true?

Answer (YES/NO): NO